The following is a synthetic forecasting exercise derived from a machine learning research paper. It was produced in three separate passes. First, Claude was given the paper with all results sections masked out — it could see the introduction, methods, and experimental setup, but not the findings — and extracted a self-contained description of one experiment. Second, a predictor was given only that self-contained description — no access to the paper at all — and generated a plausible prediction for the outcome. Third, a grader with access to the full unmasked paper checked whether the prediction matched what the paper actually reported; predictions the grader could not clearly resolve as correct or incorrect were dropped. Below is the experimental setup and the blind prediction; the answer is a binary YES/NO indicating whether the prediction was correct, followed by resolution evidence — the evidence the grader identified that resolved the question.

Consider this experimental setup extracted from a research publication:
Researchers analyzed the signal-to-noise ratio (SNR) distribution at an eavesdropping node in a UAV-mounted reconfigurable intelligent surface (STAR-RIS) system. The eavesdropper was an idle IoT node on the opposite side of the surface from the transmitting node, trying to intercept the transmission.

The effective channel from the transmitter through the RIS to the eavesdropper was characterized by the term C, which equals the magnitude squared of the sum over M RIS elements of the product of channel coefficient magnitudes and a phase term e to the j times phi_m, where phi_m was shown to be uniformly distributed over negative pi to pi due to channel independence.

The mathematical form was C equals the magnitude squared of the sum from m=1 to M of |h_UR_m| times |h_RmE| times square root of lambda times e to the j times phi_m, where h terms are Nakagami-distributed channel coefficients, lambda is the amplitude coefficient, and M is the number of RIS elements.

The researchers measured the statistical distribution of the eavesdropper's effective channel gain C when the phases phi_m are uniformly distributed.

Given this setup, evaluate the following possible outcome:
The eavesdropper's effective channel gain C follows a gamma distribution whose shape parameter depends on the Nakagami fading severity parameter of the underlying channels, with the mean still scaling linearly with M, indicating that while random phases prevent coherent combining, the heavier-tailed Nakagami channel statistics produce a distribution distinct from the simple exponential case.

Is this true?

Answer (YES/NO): NO